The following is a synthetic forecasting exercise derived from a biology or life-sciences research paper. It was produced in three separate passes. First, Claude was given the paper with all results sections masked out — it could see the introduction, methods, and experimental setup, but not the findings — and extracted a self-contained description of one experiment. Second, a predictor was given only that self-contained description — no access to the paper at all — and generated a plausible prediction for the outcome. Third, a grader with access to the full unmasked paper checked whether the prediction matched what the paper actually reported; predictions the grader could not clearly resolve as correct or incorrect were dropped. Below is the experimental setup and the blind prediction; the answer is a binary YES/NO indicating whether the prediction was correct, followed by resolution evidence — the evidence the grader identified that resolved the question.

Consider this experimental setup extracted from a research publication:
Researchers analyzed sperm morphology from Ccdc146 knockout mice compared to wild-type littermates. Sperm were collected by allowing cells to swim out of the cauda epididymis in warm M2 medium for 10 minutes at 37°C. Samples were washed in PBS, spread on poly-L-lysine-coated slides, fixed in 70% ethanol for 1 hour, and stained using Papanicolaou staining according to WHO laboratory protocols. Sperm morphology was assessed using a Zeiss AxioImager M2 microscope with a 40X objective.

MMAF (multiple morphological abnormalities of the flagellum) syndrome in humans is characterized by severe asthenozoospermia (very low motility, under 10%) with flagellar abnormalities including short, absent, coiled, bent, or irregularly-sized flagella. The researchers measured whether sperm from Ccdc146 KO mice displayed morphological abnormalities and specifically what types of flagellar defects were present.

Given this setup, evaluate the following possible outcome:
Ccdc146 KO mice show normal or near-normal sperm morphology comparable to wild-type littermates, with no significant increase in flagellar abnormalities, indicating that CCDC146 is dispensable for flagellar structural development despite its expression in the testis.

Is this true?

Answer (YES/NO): NO